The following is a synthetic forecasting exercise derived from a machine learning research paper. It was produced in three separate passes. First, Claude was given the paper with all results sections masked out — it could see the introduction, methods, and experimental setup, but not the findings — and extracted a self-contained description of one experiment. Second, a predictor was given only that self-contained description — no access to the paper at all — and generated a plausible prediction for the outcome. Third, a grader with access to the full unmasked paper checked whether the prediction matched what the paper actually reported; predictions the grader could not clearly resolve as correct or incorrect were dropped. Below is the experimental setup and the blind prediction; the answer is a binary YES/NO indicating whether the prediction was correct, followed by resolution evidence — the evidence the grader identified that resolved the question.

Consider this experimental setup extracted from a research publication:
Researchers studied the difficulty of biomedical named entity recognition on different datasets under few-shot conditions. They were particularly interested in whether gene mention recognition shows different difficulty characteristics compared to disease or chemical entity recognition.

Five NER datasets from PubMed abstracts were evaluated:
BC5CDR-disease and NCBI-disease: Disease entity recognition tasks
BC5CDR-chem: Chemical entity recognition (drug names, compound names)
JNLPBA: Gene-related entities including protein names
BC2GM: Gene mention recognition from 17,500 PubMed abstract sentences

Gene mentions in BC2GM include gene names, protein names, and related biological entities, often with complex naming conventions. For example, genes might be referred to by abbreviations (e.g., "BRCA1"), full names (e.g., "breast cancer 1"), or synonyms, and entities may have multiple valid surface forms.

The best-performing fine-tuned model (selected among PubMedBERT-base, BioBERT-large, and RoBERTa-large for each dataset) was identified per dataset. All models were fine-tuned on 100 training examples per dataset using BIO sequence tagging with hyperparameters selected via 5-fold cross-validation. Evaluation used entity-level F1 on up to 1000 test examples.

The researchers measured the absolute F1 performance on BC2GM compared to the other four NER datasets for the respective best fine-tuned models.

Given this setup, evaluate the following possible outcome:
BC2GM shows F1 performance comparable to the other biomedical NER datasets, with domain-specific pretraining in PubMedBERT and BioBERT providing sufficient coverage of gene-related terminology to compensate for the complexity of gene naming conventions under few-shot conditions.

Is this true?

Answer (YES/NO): NO